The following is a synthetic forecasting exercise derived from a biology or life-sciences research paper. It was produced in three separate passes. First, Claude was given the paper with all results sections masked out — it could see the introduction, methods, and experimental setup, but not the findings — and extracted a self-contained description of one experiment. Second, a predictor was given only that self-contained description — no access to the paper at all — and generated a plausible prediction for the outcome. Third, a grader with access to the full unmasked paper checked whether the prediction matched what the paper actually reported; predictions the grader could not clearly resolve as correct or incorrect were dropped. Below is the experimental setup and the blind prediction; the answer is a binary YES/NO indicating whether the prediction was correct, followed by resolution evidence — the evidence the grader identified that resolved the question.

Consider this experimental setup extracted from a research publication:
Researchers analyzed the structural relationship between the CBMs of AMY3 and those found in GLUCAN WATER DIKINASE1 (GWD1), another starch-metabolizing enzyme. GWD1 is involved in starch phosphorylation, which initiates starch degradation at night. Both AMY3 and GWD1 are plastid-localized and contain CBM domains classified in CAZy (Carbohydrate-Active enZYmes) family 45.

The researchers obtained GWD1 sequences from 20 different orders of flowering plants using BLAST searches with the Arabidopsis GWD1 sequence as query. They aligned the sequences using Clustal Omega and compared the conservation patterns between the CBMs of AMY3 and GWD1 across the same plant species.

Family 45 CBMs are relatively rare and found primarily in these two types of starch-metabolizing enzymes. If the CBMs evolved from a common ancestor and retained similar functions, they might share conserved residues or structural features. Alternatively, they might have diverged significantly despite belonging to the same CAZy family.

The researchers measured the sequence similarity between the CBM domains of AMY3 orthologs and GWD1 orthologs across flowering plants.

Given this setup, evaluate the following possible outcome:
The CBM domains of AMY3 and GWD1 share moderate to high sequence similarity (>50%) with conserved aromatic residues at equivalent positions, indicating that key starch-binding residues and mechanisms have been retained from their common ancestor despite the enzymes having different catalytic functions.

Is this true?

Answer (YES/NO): NO